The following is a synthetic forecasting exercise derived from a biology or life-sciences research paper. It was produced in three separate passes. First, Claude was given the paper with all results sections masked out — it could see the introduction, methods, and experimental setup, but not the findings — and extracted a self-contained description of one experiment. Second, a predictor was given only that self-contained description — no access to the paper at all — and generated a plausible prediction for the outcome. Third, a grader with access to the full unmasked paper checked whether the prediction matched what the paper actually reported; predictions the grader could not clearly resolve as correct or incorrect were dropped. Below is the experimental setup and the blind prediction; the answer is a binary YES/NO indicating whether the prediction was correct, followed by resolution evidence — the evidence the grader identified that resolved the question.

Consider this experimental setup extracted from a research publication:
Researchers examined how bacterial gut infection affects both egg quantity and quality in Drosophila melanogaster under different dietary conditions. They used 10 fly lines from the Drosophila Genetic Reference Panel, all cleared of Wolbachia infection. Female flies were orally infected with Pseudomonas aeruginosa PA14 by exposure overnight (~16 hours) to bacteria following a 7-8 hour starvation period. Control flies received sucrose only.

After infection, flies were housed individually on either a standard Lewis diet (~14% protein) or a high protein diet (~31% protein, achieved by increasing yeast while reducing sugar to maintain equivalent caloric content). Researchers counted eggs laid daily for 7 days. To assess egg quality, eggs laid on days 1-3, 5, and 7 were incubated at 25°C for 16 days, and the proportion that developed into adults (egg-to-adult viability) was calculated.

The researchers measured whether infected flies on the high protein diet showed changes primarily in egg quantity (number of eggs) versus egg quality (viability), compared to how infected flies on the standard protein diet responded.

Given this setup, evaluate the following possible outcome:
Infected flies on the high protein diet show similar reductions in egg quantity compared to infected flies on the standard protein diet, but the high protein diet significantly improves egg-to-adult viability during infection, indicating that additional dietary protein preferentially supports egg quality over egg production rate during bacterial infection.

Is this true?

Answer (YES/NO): NO